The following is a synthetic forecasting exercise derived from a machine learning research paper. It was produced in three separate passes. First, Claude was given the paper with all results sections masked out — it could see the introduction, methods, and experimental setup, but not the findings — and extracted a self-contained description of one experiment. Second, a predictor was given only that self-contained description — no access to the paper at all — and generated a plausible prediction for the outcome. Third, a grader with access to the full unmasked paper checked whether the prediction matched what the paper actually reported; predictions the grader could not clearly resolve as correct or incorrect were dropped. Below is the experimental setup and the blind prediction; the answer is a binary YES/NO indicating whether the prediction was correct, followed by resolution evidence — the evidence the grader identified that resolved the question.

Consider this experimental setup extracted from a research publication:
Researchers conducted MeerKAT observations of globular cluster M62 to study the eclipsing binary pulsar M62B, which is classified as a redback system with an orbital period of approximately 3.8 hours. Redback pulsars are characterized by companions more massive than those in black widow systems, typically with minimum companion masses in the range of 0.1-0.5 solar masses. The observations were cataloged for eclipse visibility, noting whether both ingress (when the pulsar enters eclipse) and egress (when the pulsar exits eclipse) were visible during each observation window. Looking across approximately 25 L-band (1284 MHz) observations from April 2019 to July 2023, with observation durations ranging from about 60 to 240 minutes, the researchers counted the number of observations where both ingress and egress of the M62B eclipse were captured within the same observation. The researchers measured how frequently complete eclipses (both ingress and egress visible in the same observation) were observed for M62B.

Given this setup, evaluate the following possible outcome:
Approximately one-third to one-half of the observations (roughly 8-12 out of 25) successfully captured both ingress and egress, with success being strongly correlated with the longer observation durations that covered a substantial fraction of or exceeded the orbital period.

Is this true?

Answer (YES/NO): NO